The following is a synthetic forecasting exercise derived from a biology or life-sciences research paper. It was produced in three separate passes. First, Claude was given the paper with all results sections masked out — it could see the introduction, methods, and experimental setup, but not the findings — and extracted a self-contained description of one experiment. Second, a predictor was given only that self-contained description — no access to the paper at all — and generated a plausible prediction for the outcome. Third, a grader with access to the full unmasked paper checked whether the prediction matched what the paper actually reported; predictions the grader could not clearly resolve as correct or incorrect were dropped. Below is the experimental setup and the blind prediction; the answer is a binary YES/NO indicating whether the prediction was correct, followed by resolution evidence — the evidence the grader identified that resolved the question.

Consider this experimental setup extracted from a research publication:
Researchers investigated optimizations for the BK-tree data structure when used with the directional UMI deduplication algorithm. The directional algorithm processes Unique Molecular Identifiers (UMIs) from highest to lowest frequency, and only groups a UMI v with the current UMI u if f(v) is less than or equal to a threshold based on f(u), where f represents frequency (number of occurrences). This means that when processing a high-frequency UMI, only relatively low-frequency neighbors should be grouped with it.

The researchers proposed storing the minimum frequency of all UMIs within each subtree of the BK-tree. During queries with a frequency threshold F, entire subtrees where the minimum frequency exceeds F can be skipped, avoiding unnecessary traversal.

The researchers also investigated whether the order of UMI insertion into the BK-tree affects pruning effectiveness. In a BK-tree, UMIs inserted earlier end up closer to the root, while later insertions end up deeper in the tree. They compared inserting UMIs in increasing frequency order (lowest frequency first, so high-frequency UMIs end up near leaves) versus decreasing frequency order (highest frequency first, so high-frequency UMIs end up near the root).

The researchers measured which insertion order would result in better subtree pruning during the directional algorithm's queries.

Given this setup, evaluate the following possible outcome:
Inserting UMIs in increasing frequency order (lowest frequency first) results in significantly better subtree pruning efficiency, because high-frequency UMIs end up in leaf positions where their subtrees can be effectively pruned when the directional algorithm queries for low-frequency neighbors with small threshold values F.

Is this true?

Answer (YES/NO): YES